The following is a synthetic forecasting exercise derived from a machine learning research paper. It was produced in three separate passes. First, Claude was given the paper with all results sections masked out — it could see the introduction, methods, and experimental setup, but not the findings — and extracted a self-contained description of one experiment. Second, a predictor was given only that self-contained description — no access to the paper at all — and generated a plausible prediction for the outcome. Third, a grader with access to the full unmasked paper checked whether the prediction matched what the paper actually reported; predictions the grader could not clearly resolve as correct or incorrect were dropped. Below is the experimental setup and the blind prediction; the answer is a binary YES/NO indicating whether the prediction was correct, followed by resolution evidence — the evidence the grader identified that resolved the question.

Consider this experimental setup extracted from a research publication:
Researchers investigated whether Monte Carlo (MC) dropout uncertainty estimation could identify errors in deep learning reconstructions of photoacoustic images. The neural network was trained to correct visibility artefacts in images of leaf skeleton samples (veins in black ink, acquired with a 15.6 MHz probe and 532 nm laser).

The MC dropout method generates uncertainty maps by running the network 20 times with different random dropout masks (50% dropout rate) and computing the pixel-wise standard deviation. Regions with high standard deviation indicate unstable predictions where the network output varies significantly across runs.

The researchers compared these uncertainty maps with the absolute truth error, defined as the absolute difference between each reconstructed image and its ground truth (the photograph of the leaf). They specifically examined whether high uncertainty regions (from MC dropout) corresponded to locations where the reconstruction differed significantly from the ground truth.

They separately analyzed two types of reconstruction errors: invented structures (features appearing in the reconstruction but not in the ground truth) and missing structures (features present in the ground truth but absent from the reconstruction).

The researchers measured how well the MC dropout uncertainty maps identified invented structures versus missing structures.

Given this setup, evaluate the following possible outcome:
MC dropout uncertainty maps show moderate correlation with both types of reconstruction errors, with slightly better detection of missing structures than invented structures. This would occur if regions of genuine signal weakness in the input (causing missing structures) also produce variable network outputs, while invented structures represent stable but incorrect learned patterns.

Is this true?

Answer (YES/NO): NO